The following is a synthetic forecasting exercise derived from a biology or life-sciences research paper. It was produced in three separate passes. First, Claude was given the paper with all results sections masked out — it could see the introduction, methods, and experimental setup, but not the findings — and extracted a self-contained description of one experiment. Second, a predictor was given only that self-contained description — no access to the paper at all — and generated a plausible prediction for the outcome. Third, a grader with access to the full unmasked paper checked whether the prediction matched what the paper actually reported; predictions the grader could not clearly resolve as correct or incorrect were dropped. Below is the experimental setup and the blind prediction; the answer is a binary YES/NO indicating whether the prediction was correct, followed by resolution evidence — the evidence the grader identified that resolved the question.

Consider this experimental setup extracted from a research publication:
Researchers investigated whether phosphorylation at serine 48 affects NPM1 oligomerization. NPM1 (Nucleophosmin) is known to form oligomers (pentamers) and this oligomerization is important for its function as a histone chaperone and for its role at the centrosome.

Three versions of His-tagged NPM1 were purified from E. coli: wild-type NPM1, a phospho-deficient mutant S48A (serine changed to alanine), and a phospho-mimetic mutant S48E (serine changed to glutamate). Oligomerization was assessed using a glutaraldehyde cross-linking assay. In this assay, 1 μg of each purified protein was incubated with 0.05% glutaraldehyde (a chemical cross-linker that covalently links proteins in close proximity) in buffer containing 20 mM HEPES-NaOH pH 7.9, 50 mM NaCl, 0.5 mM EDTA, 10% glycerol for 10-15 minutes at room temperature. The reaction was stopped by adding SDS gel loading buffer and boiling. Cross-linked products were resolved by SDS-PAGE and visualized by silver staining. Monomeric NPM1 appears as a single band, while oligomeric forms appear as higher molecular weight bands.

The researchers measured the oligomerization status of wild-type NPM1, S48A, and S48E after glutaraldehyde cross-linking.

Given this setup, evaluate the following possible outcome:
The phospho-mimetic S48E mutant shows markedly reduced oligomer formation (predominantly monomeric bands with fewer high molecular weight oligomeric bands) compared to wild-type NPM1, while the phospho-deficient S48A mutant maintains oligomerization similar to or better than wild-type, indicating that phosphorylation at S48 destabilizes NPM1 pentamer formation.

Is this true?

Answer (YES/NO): YES